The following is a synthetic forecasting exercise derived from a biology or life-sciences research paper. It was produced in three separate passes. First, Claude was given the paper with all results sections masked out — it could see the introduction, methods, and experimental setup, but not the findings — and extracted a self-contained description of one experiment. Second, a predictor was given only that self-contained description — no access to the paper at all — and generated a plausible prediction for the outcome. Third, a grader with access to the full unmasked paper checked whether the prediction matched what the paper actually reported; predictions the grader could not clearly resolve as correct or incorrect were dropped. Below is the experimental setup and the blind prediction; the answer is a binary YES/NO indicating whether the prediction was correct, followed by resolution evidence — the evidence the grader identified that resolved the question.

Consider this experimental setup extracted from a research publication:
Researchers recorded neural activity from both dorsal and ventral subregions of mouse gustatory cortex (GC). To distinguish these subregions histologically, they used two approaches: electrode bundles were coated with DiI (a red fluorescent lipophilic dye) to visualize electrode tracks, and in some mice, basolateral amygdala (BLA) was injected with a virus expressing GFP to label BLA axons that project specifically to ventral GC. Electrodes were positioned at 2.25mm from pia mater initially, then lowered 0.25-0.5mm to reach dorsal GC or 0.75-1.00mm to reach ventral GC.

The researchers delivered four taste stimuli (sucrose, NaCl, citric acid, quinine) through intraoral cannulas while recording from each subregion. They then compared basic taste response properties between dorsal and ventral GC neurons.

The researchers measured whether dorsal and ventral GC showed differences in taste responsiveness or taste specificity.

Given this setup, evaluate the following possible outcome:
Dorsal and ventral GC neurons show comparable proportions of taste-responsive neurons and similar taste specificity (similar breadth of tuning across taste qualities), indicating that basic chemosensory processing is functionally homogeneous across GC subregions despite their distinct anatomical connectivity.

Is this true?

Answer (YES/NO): YES